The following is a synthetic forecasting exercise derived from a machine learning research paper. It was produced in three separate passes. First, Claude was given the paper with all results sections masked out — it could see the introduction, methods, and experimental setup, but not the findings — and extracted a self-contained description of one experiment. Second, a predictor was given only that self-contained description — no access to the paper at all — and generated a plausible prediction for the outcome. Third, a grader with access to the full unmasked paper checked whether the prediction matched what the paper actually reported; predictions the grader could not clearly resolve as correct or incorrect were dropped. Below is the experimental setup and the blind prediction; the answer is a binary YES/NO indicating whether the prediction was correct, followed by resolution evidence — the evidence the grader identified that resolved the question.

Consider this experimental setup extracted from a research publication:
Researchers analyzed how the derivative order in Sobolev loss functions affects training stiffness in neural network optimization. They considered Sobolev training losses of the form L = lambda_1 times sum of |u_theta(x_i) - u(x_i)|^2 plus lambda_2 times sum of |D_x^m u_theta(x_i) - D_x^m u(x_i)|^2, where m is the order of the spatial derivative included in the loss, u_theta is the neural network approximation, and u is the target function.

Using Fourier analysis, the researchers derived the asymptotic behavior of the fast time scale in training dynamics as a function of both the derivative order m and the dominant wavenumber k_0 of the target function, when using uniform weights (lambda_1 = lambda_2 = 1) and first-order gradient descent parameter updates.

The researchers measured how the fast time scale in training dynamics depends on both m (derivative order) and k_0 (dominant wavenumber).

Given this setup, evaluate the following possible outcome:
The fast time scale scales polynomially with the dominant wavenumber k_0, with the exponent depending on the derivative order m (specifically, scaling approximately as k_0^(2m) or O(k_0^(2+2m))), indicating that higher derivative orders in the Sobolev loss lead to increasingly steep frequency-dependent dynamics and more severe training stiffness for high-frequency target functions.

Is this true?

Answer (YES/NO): NO